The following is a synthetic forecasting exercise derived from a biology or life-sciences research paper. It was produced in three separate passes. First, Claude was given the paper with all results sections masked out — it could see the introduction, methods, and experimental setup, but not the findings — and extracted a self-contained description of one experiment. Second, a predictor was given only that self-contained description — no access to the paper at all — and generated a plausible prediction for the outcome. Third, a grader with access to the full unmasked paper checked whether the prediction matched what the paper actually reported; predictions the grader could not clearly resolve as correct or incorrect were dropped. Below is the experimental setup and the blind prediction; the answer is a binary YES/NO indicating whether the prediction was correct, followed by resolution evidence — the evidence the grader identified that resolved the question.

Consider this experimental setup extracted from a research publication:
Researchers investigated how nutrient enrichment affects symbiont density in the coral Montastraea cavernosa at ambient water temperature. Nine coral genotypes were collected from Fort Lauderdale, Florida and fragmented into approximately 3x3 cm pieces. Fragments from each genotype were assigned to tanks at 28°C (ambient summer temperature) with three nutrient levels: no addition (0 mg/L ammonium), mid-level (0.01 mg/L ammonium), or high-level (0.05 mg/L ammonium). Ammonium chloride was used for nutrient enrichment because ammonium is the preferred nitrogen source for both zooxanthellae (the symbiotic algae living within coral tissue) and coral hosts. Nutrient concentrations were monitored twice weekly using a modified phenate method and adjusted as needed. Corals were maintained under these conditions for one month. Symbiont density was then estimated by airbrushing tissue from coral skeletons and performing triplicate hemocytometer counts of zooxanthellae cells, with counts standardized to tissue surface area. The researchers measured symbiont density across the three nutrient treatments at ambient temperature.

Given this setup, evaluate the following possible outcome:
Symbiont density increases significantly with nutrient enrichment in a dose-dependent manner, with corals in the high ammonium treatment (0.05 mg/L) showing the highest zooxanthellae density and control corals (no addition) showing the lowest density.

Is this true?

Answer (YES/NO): NO